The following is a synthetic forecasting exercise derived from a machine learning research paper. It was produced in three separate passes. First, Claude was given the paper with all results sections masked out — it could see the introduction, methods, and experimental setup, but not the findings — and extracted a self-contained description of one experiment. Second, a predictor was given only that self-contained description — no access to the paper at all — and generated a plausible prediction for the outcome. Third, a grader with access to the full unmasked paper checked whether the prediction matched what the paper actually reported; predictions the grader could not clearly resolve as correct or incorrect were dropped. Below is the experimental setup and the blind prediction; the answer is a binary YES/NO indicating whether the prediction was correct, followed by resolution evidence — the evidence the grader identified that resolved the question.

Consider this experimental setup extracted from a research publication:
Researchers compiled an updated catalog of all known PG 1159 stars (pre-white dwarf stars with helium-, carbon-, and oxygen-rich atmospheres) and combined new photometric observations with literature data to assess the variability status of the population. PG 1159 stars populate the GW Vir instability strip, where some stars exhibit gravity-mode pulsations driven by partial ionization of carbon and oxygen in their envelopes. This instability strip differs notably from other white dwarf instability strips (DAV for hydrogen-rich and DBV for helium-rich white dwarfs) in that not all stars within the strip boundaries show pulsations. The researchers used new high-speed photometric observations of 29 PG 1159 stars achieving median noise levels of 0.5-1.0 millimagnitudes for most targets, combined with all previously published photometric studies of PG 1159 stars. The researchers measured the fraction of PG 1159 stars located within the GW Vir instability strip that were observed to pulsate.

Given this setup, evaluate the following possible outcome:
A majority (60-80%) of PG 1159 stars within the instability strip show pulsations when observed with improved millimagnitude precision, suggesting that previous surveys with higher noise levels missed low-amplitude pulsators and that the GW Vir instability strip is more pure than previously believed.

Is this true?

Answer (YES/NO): NO